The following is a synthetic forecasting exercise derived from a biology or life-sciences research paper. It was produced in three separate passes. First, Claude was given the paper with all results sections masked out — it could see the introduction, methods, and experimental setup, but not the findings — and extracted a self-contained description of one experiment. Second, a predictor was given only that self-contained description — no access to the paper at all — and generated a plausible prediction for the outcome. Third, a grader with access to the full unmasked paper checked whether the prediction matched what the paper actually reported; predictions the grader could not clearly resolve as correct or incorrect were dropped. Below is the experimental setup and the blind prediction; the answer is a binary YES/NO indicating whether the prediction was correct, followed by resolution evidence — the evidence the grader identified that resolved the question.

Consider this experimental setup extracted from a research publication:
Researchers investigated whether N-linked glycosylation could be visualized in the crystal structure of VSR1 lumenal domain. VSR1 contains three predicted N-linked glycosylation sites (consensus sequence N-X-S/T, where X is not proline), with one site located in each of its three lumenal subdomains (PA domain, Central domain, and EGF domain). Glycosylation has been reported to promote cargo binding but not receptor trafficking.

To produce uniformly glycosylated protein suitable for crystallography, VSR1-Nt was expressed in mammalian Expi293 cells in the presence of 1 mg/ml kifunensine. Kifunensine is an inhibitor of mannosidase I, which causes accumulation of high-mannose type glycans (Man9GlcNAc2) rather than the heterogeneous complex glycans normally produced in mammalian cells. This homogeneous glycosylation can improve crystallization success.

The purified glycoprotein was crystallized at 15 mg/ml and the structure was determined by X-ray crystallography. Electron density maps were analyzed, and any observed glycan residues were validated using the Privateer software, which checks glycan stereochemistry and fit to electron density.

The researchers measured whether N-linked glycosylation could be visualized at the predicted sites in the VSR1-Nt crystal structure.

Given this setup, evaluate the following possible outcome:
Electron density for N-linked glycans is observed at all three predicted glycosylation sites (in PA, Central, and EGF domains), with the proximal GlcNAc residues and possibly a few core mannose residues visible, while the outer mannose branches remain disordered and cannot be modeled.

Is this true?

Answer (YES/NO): YES